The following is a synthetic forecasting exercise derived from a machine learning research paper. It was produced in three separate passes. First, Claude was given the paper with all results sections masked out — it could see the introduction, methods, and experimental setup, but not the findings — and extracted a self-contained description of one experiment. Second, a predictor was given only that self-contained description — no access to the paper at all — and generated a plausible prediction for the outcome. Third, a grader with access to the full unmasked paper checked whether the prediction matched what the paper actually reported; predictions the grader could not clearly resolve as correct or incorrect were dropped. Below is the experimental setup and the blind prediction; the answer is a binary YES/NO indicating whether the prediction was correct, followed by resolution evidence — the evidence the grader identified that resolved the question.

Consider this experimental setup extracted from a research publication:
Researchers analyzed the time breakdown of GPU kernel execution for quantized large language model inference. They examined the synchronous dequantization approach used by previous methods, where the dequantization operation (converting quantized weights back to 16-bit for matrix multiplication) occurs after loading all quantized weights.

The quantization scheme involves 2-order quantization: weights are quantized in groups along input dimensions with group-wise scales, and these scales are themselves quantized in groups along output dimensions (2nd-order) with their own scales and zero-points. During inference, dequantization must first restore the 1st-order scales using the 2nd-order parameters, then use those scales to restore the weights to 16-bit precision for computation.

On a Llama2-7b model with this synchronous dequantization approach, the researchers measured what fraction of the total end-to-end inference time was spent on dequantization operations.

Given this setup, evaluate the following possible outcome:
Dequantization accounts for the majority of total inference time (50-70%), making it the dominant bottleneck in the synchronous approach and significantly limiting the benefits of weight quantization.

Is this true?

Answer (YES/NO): YES